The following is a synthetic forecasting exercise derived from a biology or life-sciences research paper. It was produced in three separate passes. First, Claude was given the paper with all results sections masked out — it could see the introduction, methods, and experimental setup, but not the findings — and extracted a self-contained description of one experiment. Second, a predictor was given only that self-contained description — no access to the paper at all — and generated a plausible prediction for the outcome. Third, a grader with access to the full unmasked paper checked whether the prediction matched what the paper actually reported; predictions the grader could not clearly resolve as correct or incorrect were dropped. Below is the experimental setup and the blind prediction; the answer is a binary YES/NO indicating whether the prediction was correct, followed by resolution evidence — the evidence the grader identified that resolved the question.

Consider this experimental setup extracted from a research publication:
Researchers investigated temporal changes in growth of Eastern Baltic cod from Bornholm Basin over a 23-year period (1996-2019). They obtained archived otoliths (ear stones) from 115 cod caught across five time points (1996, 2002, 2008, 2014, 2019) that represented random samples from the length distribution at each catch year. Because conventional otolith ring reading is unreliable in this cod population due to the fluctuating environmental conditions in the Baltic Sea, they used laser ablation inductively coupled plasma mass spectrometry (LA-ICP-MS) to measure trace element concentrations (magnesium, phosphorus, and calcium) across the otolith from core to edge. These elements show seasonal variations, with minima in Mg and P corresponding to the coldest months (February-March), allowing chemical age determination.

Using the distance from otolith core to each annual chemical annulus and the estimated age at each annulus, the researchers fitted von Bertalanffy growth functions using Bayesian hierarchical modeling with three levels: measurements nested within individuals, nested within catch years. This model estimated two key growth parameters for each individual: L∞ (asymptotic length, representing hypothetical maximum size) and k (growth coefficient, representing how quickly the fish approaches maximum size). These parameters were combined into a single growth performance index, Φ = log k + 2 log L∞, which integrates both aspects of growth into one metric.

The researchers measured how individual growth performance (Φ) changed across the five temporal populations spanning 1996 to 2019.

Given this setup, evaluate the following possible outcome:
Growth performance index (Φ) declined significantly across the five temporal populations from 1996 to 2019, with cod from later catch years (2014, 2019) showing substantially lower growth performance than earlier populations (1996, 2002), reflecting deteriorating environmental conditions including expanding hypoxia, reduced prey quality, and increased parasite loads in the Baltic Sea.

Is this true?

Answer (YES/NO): NO